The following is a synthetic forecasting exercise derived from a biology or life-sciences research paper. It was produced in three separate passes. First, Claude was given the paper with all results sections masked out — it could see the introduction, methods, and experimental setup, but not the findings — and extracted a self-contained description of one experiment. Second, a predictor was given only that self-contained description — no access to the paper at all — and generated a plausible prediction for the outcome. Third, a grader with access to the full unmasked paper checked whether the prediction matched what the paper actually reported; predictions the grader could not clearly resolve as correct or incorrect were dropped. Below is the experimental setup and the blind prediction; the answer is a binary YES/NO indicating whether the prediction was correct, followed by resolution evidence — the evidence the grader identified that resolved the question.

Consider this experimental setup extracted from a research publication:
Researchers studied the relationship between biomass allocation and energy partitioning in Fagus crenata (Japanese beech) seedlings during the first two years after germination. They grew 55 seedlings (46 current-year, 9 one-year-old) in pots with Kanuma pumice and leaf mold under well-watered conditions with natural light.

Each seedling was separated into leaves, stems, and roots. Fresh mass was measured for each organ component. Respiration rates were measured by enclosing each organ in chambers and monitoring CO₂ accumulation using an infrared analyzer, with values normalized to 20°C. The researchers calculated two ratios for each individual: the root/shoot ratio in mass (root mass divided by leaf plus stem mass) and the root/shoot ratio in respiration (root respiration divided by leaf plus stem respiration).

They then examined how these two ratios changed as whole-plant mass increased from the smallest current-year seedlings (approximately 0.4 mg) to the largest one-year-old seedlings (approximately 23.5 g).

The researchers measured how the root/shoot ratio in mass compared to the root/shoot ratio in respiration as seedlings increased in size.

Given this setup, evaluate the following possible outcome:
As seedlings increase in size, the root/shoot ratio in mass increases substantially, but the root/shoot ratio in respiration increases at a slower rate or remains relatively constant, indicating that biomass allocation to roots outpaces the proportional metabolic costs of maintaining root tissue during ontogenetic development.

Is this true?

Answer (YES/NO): YES